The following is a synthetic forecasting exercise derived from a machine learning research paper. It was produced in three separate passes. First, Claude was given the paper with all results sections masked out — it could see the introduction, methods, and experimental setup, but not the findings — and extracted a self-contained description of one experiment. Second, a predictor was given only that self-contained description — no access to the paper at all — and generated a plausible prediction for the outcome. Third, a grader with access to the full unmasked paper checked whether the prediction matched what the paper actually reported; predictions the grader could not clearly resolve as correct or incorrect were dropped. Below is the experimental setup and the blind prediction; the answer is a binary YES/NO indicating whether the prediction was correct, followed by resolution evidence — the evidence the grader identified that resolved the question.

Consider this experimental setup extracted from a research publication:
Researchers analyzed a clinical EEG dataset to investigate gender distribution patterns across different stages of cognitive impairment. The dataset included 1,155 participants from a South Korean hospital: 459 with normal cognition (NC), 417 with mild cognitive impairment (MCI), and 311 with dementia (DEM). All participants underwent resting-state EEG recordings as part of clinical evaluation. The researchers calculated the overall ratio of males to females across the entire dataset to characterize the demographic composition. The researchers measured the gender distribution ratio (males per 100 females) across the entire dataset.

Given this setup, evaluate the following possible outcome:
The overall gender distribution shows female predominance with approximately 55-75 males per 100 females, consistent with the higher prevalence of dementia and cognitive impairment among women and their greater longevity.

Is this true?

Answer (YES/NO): YES